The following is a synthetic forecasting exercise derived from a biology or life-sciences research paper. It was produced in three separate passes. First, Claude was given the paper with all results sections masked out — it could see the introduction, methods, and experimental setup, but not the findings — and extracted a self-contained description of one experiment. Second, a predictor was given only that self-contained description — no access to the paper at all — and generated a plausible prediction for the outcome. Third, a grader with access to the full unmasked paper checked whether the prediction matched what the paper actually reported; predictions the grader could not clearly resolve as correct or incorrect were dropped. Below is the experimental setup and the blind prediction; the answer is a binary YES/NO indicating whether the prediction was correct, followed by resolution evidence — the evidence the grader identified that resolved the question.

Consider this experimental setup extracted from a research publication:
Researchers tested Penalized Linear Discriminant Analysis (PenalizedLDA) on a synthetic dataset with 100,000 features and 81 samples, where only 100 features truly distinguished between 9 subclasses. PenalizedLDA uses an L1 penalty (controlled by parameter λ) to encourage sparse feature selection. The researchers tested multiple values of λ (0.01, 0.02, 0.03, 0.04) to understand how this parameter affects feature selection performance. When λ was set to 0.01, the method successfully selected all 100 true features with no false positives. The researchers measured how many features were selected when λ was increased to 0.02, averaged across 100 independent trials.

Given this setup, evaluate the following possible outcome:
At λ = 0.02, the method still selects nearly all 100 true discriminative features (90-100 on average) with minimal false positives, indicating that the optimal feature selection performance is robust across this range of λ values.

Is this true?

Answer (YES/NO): NO